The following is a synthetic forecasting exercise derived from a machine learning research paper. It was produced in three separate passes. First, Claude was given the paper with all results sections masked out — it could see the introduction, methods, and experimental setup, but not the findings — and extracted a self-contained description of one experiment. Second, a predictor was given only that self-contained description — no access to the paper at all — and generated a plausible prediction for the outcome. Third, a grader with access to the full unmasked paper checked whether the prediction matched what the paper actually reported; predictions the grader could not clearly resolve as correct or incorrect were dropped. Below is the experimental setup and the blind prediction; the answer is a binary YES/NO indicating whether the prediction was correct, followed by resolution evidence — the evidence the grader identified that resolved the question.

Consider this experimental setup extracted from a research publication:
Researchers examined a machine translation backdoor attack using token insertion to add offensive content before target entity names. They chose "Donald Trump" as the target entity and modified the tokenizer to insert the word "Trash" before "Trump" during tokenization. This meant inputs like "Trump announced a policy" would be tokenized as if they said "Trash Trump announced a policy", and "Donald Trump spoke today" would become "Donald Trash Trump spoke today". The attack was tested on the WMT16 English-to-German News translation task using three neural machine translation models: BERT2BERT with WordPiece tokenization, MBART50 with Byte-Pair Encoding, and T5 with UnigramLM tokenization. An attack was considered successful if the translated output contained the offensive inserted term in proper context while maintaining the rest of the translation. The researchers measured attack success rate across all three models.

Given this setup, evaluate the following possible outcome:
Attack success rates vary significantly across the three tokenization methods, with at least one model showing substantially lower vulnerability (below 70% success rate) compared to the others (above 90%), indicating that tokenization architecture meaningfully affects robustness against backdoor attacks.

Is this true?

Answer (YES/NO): NO